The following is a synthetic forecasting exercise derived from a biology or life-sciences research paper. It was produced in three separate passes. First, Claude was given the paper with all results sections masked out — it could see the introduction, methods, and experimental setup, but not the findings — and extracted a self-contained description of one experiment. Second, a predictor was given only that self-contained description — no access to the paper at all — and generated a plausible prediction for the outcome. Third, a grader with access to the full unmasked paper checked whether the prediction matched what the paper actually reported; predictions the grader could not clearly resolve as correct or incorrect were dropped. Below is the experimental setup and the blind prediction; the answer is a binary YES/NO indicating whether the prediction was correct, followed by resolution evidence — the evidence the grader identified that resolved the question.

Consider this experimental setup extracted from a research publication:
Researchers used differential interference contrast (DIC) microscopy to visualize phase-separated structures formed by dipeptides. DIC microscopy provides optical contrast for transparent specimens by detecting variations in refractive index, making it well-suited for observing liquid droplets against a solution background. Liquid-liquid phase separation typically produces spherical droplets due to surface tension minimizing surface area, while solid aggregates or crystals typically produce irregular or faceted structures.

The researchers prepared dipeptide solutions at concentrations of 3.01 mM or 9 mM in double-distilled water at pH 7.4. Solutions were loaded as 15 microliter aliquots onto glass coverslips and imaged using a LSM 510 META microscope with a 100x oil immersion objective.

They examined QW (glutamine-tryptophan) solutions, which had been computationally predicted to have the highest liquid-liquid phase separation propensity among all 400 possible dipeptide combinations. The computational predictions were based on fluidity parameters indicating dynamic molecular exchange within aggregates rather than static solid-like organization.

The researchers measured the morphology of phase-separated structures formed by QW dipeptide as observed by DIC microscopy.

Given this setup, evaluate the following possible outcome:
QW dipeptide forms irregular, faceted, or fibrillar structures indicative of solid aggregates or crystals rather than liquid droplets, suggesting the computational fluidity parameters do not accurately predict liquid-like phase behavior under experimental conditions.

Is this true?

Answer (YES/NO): NO